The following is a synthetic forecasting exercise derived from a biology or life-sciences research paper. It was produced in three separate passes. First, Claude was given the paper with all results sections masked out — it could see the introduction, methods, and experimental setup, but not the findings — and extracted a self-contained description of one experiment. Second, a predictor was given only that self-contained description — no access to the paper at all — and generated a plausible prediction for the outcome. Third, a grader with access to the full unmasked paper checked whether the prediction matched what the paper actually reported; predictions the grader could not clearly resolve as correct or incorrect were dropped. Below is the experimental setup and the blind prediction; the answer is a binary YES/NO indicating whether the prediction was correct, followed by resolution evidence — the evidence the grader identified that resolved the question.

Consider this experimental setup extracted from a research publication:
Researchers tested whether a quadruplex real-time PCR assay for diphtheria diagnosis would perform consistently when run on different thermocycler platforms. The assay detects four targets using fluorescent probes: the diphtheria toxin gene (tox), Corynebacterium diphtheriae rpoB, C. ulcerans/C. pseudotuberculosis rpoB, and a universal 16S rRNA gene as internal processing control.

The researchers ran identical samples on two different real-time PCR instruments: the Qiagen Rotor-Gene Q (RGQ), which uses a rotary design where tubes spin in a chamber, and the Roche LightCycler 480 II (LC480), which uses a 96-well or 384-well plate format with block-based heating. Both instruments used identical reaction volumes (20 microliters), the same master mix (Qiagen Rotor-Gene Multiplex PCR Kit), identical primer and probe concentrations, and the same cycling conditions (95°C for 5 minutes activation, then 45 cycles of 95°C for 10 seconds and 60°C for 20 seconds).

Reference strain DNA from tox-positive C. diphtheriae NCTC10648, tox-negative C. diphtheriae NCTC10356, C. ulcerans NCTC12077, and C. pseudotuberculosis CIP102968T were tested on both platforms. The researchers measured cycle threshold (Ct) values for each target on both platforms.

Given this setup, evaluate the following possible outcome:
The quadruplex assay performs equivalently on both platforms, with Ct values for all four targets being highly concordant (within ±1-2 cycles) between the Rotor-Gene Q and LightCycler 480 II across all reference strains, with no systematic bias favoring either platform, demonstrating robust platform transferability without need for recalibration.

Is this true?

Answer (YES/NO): NO